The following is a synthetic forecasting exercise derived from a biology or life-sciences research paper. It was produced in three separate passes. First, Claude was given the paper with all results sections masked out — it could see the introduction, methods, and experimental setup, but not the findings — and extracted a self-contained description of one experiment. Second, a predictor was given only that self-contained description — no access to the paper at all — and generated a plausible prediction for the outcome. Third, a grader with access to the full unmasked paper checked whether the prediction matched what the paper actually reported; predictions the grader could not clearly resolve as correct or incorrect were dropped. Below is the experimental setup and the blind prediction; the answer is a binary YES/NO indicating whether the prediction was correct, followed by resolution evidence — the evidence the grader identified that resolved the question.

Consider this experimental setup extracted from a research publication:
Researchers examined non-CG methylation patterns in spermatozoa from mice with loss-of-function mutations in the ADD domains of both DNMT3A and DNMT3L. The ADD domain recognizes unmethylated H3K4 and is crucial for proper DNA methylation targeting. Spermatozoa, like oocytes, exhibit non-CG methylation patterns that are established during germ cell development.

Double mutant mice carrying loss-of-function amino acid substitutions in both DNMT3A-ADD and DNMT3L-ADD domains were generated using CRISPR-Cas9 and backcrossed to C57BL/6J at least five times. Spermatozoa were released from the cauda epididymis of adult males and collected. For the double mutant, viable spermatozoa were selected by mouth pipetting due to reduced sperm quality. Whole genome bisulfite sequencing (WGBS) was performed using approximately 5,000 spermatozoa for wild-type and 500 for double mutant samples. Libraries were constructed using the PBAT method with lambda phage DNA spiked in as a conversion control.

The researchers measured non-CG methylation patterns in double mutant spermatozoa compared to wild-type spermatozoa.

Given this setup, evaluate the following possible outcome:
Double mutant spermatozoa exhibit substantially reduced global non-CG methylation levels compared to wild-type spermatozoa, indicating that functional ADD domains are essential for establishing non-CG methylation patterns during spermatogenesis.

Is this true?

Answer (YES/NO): NO